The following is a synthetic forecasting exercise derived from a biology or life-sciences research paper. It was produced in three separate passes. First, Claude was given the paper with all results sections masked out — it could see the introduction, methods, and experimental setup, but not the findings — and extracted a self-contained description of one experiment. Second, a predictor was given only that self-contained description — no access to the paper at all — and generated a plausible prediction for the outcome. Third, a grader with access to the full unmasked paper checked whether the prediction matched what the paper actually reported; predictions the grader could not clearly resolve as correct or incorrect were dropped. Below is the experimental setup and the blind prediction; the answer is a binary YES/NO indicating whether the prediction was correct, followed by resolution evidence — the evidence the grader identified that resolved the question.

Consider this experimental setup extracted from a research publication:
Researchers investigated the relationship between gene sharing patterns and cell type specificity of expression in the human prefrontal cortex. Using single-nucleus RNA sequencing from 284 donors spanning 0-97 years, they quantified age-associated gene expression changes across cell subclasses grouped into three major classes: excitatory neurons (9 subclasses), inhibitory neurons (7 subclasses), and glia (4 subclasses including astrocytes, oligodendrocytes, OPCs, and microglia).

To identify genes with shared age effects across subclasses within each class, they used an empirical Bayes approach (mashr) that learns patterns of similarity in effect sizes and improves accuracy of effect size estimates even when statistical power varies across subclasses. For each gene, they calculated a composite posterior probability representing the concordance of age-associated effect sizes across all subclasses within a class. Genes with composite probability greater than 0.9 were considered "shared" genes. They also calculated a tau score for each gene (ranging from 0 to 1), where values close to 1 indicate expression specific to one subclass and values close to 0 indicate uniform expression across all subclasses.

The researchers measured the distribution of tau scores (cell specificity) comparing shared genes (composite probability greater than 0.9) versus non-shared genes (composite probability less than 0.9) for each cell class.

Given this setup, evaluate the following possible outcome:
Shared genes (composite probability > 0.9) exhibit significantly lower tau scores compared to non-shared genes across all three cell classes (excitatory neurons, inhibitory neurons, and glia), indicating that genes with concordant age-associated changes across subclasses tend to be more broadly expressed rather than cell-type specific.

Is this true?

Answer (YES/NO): YES